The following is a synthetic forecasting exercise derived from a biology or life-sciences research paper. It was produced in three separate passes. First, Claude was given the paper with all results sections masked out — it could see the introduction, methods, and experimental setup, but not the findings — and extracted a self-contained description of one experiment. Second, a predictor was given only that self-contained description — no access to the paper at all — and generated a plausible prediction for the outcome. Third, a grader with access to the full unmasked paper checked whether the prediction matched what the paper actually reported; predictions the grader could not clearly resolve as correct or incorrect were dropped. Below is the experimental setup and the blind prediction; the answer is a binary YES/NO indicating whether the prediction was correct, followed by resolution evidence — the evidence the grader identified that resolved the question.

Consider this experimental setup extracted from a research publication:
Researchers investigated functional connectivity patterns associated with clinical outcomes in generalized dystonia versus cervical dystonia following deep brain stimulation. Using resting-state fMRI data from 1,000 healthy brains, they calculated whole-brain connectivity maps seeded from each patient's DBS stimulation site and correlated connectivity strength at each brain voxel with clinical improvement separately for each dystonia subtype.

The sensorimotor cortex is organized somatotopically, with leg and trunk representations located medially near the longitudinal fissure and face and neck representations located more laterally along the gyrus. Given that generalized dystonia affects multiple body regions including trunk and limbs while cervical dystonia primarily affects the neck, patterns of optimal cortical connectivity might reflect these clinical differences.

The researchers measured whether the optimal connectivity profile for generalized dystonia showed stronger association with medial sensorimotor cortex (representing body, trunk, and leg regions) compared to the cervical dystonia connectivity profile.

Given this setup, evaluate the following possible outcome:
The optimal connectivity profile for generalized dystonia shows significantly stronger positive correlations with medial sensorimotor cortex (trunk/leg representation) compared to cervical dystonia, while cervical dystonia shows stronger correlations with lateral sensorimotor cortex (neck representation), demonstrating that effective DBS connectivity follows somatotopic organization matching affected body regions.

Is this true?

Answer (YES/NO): NO